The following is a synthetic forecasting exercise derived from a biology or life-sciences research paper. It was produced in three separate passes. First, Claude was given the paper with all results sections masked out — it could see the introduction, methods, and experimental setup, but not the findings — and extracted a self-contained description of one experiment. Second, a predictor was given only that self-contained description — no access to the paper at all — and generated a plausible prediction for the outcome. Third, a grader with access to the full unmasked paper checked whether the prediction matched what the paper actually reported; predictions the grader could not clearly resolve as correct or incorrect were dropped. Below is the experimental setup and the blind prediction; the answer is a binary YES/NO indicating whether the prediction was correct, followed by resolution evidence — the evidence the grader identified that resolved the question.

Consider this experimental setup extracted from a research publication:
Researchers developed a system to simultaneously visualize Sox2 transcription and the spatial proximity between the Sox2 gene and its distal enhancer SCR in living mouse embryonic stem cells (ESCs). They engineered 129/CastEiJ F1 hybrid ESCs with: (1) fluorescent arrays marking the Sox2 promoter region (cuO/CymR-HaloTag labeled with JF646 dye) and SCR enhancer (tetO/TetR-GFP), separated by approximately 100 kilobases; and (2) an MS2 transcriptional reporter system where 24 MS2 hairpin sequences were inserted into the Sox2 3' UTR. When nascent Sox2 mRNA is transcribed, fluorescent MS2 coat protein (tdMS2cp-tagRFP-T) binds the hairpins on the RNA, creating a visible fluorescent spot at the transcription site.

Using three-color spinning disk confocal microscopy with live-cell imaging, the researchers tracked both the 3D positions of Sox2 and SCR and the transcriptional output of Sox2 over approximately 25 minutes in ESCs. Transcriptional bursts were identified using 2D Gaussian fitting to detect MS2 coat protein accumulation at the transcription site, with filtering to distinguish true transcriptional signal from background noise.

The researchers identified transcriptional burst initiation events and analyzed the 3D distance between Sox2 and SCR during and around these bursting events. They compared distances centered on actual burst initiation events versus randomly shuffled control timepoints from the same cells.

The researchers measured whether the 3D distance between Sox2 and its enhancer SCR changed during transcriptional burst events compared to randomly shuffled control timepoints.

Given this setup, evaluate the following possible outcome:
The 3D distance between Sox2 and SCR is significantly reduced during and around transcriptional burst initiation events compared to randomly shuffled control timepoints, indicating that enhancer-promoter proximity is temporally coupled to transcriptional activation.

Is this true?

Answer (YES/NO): NO